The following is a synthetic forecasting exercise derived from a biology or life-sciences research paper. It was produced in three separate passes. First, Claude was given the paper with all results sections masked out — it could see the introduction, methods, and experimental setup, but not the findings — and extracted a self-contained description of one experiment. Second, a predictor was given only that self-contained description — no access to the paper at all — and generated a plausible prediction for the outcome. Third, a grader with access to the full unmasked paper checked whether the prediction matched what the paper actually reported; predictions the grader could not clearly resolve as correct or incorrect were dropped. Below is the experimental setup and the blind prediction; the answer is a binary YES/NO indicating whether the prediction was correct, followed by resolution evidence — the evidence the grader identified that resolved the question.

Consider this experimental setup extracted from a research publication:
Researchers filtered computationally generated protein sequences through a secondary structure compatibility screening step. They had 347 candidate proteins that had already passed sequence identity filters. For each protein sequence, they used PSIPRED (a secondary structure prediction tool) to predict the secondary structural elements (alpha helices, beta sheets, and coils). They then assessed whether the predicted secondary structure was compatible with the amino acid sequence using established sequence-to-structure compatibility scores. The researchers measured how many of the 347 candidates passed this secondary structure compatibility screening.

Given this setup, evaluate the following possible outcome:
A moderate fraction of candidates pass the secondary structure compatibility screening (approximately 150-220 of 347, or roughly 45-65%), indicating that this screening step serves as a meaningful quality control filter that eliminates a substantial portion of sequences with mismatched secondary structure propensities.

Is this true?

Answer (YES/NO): NO